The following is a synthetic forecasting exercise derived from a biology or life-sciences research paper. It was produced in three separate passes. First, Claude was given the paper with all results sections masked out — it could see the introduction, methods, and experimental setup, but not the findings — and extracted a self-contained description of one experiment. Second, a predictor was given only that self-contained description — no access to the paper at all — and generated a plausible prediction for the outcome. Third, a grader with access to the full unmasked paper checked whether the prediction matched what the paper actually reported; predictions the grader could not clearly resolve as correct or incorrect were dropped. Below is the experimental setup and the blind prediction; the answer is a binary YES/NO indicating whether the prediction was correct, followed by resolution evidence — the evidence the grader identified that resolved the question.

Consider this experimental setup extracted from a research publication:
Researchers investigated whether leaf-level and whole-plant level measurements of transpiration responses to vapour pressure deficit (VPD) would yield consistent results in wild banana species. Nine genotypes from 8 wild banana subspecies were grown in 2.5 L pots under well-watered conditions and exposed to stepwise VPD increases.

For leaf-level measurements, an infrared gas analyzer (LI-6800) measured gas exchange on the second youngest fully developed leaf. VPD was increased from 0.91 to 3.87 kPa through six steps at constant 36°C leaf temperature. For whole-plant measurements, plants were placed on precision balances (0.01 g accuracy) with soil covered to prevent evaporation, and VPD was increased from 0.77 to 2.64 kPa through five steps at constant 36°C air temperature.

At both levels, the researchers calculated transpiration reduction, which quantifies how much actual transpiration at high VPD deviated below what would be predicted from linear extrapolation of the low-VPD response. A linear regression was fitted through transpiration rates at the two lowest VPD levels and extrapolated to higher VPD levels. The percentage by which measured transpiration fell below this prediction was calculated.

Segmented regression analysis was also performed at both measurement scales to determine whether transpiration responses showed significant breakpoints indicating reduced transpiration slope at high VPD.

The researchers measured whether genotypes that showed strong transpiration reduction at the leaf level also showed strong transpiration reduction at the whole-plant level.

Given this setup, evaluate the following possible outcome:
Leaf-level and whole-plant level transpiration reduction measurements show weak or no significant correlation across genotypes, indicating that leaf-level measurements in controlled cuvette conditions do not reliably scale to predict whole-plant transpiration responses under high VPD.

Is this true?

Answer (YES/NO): NO